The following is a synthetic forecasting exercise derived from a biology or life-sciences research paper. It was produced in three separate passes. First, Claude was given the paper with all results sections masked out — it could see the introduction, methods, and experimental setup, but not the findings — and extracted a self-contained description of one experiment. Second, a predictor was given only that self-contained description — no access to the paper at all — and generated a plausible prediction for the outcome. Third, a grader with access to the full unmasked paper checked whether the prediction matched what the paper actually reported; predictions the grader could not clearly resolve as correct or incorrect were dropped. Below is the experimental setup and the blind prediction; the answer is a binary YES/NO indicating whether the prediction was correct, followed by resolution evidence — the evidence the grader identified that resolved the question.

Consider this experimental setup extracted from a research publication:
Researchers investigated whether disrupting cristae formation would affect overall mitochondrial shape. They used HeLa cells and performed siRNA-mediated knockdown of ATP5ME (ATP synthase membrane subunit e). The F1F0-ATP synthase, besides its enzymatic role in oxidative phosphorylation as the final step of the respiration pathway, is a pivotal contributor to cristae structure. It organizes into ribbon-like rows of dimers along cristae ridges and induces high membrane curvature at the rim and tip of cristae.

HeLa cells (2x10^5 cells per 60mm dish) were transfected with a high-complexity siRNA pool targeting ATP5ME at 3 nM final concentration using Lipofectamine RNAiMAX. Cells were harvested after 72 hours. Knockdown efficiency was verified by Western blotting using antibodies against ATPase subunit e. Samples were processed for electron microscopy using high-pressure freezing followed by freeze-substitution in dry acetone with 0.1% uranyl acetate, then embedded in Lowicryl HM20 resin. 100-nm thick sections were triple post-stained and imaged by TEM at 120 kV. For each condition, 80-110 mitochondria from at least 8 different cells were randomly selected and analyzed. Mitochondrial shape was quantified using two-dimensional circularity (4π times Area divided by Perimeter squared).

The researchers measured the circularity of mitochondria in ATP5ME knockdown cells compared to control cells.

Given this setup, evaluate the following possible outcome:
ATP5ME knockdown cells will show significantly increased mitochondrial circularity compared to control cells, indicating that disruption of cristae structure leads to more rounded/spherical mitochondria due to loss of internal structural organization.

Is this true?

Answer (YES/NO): YES